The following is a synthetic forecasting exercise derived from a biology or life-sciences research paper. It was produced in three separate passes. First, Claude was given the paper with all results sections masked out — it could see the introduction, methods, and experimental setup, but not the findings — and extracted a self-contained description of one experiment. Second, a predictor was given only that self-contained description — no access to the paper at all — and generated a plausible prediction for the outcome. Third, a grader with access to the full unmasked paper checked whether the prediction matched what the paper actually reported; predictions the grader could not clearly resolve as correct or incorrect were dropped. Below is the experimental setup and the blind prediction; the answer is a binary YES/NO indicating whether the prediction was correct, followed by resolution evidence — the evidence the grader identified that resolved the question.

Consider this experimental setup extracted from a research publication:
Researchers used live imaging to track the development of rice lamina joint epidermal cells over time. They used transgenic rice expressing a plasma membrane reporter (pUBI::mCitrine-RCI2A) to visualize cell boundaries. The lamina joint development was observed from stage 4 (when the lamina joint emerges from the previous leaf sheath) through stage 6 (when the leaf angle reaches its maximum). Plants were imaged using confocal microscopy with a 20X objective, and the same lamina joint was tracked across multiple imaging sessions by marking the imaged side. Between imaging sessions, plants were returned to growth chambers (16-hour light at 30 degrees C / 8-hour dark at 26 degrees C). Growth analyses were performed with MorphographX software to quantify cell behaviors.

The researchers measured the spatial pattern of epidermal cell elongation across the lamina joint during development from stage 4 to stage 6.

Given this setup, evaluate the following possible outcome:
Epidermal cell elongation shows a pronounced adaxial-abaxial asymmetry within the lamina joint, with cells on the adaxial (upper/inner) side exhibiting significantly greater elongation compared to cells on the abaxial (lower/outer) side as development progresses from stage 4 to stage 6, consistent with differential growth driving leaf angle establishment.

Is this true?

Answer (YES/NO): NO